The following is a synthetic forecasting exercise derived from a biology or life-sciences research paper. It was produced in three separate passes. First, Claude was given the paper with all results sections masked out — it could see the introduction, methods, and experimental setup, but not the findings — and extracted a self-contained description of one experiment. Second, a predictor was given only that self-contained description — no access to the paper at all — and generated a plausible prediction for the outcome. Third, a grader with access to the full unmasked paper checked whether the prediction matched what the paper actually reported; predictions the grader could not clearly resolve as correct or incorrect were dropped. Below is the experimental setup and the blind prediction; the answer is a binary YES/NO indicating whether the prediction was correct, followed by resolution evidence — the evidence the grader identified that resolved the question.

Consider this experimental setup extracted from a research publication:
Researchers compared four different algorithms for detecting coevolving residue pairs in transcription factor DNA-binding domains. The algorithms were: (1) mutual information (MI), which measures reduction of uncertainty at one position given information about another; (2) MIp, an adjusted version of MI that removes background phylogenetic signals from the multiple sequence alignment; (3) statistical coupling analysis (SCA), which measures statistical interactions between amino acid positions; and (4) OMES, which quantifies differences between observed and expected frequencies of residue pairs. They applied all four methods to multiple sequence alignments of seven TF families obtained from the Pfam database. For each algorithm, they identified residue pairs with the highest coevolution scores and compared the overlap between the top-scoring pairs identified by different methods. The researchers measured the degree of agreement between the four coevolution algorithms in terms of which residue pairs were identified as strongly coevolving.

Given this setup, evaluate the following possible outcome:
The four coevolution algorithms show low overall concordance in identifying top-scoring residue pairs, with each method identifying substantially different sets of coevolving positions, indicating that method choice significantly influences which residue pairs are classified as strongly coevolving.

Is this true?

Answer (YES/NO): NO